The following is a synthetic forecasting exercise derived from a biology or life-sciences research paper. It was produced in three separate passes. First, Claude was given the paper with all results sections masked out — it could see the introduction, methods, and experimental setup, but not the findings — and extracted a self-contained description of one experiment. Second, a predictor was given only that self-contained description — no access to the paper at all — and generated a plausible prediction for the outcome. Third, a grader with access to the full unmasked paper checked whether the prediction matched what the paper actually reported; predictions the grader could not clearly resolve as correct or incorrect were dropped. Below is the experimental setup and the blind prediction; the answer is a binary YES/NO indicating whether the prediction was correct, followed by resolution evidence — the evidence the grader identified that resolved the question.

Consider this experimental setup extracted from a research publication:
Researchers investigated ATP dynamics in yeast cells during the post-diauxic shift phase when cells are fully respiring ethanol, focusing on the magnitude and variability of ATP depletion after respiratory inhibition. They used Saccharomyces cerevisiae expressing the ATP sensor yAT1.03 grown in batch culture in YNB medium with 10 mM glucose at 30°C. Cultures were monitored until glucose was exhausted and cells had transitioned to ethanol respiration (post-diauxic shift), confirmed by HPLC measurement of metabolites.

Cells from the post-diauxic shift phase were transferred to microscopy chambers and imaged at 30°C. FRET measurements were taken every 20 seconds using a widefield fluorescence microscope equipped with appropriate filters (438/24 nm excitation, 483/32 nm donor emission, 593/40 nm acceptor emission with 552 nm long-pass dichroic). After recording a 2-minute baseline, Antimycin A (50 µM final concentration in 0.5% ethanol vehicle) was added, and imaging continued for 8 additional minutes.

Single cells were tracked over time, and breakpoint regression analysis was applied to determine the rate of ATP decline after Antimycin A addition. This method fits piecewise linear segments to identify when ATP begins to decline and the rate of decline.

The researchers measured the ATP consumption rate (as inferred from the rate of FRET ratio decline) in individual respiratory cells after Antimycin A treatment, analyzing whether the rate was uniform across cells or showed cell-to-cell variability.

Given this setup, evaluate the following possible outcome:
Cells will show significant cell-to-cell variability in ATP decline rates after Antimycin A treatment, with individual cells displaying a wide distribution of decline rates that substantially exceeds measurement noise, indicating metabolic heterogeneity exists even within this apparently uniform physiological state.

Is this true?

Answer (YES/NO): NO